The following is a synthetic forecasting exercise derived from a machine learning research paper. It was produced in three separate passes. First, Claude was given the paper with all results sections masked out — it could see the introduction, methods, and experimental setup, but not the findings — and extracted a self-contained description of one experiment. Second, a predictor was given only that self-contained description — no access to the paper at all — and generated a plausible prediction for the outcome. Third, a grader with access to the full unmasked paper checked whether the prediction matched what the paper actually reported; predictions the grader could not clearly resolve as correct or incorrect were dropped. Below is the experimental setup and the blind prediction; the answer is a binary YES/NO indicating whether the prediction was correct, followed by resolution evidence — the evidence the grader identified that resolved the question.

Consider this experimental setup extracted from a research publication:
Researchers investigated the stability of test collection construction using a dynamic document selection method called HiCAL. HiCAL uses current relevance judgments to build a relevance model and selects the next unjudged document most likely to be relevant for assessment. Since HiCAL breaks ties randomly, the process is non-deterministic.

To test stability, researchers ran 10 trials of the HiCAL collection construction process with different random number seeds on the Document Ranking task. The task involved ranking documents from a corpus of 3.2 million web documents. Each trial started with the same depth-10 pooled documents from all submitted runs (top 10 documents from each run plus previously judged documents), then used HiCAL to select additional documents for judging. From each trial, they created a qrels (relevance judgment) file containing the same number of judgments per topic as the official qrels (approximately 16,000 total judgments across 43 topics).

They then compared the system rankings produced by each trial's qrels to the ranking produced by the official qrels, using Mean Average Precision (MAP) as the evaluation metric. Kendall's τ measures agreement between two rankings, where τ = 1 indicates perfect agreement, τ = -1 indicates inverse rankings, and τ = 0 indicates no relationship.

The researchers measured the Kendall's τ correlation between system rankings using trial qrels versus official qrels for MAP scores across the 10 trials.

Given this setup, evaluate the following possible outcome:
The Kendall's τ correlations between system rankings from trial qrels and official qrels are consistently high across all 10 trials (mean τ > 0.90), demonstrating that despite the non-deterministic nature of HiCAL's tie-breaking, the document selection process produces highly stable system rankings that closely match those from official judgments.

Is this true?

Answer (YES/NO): YES